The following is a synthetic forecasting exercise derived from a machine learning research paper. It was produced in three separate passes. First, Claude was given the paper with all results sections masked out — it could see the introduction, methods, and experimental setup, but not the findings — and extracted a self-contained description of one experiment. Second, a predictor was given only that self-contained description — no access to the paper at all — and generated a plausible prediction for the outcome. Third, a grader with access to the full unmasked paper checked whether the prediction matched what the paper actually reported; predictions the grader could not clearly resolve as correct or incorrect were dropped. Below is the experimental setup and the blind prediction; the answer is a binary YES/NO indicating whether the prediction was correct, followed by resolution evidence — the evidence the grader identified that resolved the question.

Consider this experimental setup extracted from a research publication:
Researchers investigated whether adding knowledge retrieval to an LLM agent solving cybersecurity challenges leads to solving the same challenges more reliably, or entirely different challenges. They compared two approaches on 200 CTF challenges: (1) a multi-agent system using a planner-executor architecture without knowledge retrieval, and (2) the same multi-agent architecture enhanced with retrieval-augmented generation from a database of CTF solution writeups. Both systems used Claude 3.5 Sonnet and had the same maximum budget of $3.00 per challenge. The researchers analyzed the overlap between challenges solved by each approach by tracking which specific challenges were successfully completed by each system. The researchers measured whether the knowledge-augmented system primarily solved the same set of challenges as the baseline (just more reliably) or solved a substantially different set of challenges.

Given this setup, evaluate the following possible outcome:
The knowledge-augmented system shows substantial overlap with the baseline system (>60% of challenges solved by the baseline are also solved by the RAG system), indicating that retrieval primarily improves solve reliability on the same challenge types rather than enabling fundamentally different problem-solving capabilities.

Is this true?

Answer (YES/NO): NO